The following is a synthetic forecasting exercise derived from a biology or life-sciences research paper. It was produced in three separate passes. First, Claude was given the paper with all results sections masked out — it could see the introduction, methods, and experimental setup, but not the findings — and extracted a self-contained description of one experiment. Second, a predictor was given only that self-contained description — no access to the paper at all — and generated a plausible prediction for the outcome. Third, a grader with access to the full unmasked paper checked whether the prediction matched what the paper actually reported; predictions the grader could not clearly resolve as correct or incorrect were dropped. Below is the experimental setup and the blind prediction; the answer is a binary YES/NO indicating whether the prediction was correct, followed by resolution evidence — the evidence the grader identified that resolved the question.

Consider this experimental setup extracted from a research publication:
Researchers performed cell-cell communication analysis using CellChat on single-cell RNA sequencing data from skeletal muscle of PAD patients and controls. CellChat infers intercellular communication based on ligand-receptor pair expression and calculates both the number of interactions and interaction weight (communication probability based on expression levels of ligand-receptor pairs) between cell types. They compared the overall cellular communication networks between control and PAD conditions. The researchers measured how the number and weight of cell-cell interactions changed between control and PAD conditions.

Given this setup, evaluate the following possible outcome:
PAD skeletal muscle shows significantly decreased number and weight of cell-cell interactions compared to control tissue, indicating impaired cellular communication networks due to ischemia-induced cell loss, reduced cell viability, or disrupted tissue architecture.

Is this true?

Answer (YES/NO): NO